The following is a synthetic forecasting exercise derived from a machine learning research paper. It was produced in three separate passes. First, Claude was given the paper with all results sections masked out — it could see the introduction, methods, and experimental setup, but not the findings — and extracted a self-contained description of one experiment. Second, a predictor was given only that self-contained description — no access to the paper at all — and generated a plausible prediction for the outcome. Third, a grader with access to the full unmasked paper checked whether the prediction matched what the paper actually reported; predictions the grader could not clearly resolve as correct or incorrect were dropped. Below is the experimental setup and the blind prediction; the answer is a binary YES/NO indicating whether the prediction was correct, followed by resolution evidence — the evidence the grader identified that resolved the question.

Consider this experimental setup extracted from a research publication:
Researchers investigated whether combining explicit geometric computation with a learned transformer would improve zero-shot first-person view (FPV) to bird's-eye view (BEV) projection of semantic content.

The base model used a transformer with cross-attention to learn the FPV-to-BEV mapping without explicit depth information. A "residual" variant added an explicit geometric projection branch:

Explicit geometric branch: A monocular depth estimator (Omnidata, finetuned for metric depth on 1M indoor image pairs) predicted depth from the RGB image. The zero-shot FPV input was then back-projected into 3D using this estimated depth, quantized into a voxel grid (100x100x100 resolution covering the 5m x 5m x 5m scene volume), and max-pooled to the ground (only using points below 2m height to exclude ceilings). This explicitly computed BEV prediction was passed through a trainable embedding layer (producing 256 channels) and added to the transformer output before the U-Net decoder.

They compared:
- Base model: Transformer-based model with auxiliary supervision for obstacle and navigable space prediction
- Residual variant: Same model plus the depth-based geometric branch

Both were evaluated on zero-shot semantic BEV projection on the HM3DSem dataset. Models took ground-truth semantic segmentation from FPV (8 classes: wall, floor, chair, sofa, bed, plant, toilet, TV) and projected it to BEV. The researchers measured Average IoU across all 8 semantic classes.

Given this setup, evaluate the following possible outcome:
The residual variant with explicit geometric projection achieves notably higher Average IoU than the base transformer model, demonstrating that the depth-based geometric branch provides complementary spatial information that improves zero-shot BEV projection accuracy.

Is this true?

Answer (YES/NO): YES